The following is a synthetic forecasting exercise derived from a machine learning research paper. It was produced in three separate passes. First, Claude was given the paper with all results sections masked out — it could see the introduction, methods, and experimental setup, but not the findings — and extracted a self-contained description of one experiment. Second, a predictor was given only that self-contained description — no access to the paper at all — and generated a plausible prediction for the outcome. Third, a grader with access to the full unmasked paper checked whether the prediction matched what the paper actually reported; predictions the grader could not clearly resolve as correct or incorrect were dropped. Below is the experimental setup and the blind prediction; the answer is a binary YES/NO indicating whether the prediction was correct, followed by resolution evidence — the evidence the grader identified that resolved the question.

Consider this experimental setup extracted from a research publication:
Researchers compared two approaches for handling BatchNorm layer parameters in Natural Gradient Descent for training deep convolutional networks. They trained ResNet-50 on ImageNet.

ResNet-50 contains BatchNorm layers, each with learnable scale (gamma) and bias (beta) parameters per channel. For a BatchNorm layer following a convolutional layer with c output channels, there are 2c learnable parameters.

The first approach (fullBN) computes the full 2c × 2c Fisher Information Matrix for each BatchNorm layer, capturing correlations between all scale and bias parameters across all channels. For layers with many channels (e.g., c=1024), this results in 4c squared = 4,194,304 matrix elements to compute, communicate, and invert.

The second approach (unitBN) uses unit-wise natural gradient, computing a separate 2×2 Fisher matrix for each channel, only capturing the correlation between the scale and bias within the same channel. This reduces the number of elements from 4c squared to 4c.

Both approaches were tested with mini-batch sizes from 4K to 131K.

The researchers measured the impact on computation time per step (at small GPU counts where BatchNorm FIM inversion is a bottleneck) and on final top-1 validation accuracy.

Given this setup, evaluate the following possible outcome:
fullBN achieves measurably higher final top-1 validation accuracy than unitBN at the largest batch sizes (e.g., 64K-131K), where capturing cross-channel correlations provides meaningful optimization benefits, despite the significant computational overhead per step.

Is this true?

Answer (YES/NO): NO